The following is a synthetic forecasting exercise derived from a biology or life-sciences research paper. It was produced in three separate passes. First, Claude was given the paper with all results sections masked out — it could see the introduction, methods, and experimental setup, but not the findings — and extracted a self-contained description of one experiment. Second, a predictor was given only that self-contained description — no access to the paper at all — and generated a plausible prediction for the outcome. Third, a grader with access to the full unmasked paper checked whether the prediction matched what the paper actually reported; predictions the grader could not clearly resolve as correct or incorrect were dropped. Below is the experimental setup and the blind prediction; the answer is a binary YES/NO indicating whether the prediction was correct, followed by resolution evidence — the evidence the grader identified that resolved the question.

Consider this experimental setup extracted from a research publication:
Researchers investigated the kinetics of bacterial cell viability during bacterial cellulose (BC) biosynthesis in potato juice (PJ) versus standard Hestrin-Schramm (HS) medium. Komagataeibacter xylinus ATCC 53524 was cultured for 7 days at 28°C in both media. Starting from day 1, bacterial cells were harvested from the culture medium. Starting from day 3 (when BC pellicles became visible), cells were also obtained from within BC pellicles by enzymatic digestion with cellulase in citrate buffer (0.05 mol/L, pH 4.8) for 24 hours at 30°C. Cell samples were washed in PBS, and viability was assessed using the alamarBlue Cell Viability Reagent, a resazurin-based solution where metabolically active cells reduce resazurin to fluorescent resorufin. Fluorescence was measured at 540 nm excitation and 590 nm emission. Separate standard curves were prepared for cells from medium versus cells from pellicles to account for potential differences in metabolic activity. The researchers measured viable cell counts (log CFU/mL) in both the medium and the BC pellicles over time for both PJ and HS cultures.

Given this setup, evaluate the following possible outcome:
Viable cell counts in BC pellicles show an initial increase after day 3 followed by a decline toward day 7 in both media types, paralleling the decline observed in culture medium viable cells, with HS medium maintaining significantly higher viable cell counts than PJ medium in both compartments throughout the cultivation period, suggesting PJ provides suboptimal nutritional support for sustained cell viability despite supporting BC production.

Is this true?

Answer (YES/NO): NO